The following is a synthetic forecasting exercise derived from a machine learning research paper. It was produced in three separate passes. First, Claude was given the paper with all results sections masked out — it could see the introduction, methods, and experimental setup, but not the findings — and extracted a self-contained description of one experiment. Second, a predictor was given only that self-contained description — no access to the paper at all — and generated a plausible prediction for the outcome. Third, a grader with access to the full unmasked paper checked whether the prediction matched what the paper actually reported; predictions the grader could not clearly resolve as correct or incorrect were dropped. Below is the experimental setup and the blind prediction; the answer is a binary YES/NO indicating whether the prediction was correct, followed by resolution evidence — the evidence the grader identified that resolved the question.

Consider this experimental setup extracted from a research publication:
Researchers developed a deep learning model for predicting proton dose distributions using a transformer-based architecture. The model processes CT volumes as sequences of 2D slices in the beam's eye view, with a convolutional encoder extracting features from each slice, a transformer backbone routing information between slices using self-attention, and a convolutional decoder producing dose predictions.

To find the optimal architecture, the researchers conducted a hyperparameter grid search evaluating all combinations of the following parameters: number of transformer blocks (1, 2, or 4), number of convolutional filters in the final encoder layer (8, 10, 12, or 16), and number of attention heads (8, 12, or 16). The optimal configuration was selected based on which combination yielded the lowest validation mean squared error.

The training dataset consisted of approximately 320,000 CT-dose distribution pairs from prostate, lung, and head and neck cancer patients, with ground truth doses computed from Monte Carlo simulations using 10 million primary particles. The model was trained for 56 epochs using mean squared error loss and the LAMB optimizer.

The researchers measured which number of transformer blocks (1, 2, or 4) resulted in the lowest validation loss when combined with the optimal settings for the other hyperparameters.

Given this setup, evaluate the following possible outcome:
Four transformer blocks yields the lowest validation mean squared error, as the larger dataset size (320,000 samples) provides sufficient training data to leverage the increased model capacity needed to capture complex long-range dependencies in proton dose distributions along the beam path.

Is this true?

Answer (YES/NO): NO